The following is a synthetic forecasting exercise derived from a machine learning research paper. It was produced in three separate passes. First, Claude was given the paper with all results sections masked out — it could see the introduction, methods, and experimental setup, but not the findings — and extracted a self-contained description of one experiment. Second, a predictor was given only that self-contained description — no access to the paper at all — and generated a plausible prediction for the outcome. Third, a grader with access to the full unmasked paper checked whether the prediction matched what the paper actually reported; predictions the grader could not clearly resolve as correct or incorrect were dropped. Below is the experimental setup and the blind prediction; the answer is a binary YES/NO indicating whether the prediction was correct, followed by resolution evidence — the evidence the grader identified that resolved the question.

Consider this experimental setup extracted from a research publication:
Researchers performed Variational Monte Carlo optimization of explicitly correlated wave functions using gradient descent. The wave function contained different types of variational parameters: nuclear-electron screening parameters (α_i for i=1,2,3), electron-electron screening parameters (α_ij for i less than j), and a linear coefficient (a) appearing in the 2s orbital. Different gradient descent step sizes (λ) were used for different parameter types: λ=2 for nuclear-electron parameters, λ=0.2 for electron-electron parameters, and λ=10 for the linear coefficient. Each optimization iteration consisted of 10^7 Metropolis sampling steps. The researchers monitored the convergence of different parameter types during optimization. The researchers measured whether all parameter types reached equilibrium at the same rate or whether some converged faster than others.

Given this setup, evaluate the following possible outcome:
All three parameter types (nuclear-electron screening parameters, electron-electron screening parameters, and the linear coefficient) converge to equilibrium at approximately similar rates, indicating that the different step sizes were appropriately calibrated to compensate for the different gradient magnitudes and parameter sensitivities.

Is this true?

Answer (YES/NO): NO